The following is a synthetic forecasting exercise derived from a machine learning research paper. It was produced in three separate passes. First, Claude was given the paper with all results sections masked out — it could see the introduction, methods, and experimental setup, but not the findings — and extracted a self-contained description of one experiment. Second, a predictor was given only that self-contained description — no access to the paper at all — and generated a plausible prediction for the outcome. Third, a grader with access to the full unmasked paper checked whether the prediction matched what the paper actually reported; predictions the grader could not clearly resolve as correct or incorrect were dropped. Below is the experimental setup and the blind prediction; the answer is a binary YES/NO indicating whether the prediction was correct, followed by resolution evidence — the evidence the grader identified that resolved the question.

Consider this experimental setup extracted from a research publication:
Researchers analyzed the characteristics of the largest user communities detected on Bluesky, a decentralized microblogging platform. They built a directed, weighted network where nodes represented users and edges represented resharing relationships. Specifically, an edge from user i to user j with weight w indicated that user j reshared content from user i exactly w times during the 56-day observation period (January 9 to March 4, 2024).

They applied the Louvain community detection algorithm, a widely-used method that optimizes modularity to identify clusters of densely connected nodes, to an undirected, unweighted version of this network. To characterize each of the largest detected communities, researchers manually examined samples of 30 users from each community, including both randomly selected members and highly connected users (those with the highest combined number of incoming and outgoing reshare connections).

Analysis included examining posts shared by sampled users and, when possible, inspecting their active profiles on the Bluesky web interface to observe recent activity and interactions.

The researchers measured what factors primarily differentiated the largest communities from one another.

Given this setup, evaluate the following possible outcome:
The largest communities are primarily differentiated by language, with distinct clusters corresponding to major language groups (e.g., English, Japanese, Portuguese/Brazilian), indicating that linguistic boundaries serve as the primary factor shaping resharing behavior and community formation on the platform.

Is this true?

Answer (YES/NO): NO